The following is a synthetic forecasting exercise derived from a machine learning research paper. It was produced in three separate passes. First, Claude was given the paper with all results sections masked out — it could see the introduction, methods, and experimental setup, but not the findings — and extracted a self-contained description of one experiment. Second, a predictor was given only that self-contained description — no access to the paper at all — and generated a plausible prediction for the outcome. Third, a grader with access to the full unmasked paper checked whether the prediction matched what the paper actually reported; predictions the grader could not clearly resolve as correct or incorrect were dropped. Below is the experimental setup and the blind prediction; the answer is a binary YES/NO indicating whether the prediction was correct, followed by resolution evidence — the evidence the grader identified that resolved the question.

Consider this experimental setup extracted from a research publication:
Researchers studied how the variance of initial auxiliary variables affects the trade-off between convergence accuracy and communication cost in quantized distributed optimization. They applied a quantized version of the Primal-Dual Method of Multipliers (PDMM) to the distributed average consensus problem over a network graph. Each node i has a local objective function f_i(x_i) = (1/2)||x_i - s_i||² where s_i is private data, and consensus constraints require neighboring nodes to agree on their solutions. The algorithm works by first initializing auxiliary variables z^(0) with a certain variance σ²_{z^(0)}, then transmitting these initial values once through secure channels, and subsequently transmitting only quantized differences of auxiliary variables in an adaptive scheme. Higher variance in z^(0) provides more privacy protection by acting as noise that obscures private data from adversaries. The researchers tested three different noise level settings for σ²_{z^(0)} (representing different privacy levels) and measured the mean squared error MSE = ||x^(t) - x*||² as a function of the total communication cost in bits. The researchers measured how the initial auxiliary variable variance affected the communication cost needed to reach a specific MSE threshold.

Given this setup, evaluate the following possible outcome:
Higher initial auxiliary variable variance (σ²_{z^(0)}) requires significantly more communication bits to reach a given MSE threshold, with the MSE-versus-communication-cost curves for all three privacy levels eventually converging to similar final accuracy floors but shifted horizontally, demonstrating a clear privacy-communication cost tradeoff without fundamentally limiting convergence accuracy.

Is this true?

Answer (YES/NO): NO